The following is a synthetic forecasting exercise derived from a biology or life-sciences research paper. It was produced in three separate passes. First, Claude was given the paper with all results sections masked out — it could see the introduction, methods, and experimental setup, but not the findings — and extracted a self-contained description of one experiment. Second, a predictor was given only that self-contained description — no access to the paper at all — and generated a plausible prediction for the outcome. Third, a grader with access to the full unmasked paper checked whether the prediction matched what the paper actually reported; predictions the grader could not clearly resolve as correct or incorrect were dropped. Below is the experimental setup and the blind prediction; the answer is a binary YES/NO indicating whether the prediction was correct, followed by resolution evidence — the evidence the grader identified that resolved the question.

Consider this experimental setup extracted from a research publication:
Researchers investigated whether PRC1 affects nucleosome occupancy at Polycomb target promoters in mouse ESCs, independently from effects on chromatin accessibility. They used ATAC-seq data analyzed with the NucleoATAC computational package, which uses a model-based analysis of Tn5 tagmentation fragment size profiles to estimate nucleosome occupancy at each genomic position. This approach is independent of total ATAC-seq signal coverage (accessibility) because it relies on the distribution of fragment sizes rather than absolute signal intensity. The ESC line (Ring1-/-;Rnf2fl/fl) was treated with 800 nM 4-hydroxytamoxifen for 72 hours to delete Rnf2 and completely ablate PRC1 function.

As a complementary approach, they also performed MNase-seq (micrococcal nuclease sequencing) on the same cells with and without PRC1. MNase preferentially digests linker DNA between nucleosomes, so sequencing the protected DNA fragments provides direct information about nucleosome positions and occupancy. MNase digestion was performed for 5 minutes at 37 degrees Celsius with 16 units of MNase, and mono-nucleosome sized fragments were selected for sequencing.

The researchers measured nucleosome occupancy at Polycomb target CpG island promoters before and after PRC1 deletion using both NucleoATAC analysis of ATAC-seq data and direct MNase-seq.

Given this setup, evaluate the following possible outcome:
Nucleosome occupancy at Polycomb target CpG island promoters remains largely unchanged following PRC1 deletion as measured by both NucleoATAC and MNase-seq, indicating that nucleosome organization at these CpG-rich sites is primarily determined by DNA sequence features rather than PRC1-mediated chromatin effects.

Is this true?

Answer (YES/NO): NO